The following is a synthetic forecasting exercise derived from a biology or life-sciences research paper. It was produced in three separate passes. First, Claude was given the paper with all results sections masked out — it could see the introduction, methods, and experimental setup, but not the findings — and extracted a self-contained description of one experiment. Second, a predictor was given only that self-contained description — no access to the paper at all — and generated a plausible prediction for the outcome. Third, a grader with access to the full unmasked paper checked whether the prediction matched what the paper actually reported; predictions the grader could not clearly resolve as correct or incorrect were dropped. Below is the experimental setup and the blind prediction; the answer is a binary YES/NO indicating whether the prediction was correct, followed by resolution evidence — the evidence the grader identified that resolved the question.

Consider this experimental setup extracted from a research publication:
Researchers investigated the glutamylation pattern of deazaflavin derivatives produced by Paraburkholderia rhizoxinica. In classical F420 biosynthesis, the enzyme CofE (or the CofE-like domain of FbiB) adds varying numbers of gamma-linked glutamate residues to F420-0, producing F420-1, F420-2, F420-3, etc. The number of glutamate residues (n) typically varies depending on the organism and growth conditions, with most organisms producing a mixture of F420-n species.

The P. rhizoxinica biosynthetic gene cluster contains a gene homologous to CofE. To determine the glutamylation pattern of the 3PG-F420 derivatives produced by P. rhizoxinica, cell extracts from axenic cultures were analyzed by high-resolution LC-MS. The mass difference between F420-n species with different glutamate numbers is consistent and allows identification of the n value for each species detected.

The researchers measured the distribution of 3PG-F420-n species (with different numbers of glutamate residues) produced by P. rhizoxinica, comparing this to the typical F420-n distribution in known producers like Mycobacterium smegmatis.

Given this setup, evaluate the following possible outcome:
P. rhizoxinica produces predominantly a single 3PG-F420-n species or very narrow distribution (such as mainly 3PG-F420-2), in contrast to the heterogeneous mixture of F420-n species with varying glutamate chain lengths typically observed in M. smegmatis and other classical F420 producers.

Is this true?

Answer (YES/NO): NO